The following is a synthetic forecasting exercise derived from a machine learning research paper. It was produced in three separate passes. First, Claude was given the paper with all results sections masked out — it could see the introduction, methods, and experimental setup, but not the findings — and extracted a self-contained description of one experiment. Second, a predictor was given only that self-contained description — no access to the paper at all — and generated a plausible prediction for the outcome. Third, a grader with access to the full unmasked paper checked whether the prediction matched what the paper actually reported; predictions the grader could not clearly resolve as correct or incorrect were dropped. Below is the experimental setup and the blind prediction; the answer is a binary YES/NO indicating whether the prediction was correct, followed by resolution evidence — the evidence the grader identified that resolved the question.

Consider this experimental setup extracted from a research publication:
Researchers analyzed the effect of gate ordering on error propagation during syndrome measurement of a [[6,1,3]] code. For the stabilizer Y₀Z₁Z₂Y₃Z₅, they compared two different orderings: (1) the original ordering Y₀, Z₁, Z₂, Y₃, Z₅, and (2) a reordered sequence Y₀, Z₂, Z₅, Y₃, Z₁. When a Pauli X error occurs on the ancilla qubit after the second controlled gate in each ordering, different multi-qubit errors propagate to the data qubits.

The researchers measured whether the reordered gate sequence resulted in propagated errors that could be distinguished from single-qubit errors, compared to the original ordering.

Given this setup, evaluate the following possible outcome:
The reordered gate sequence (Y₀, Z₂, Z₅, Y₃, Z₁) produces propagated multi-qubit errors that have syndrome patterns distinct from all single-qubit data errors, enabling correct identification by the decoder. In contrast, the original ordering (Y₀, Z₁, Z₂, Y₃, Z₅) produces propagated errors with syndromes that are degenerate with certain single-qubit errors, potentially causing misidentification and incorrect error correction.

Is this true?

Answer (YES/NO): YES